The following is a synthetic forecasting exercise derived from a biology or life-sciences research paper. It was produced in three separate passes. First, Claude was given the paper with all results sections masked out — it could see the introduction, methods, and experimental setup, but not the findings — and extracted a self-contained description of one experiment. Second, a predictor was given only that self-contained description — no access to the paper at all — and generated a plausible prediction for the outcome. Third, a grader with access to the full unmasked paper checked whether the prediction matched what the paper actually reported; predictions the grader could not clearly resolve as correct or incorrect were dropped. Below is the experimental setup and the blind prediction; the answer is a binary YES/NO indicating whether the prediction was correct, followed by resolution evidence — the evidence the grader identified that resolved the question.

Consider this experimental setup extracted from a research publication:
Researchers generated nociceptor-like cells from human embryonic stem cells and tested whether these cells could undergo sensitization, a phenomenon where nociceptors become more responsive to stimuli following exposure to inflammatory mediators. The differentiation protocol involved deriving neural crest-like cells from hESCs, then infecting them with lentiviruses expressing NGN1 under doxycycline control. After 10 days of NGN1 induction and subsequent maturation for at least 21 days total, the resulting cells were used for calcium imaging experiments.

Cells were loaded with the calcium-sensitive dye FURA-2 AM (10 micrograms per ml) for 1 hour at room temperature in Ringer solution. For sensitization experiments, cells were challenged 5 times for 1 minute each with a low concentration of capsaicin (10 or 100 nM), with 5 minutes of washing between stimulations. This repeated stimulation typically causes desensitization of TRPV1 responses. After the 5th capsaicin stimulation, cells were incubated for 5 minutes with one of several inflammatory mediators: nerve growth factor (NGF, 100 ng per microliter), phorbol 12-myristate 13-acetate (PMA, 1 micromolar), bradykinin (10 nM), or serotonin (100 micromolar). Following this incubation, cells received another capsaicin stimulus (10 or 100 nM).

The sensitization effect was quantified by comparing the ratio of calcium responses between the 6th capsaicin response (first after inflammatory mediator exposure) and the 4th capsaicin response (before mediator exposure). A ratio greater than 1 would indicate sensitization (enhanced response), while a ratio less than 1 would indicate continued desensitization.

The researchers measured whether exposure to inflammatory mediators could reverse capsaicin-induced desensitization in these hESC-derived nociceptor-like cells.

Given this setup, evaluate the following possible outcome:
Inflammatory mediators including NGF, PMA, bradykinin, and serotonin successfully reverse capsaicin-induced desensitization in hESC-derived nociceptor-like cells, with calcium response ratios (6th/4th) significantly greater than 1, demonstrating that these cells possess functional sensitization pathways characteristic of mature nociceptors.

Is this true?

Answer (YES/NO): NO